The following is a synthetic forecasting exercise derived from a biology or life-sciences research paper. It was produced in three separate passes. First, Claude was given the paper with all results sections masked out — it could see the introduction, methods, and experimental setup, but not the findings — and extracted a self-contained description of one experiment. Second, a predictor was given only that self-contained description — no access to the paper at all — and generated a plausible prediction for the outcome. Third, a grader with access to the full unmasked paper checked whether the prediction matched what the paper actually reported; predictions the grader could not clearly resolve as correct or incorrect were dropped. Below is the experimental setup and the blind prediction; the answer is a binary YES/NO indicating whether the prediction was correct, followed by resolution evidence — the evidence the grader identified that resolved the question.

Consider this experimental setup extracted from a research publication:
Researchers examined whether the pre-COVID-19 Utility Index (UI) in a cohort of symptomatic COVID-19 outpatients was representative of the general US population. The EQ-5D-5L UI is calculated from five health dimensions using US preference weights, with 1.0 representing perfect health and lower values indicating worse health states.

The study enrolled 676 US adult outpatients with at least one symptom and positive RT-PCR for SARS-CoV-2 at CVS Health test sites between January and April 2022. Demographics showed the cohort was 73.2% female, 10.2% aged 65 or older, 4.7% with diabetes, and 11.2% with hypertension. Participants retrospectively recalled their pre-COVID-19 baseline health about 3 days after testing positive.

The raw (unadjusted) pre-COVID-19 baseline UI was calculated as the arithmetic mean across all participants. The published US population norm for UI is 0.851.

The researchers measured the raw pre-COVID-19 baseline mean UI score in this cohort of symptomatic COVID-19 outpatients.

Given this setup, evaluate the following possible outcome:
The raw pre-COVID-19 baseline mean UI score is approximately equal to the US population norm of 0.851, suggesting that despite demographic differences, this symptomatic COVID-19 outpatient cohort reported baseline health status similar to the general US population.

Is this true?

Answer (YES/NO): NO